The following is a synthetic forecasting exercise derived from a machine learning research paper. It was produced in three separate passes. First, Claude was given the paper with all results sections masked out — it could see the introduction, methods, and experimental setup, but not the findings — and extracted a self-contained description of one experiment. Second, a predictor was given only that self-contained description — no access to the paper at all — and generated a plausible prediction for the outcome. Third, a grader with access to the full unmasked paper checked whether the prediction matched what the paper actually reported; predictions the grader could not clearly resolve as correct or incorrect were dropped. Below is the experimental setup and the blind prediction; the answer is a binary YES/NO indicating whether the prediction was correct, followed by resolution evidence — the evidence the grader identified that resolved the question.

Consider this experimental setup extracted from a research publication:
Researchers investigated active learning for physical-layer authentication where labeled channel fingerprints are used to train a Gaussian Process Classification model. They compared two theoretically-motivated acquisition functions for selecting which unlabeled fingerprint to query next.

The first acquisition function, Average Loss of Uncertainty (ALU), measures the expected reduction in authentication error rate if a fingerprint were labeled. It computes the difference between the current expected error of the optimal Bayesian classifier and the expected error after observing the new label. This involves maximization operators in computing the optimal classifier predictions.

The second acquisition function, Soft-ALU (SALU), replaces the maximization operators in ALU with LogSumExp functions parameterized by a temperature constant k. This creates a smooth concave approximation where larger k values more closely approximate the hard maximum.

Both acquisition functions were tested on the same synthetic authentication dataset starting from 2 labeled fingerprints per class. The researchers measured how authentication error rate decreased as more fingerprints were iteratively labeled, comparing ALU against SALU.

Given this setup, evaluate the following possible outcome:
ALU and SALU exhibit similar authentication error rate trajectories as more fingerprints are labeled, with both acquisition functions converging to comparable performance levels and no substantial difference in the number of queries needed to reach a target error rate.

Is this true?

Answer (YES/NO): NO